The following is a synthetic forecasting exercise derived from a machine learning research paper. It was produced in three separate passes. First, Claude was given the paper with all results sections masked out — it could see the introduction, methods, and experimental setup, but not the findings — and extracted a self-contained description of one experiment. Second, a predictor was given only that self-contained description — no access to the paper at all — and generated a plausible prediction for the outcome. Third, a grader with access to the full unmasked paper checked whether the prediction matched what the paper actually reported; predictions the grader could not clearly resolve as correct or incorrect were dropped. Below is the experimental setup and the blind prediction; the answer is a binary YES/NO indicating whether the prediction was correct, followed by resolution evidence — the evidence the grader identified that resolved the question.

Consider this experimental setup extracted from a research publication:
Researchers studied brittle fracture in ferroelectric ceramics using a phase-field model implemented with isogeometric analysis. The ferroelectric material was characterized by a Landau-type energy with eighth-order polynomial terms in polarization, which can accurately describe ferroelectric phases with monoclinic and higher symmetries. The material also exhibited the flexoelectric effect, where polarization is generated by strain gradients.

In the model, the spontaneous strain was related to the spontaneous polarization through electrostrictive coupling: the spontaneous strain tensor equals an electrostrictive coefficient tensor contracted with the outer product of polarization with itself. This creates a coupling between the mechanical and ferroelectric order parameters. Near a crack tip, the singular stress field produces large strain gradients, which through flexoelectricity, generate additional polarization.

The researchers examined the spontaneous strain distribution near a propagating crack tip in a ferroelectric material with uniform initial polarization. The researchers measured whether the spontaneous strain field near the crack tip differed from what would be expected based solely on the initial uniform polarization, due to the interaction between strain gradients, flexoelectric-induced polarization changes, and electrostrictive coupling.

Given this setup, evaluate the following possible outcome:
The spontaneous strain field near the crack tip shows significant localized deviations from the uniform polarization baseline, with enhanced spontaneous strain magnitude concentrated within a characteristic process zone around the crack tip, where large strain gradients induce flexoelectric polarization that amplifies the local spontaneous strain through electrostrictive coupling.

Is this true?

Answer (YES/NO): NO